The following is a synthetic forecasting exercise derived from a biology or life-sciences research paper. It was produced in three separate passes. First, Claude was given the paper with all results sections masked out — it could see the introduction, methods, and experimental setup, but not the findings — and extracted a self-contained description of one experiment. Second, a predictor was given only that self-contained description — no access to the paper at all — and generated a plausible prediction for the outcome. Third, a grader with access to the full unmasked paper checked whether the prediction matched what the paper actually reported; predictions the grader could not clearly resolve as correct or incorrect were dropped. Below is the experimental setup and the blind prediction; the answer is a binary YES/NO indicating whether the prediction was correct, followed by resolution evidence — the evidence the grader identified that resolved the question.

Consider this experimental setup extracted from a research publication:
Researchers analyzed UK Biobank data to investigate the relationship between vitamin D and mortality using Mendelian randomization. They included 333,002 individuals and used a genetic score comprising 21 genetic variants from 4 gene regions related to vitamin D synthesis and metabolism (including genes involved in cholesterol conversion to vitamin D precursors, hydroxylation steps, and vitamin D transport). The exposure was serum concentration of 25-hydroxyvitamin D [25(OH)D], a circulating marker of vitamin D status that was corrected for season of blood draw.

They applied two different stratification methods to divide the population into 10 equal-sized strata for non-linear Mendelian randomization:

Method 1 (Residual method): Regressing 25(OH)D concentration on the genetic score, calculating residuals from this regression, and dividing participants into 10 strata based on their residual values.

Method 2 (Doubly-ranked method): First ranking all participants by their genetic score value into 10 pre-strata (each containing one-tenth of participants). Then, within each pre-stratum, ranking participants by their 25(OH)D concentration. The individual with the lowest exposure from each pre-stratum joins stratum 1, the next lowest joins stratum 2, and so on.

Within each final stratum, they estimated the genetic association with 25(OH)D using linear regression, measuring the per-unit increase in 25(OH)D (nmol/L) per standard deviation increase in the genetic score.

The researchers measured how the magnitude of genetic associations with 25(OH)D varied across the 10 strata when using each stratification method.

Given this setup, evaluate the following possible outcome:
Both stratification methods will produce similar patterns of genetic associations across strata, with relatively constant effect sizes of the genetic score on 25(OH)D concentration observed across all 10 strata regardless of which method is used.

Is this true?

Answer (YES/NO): NO